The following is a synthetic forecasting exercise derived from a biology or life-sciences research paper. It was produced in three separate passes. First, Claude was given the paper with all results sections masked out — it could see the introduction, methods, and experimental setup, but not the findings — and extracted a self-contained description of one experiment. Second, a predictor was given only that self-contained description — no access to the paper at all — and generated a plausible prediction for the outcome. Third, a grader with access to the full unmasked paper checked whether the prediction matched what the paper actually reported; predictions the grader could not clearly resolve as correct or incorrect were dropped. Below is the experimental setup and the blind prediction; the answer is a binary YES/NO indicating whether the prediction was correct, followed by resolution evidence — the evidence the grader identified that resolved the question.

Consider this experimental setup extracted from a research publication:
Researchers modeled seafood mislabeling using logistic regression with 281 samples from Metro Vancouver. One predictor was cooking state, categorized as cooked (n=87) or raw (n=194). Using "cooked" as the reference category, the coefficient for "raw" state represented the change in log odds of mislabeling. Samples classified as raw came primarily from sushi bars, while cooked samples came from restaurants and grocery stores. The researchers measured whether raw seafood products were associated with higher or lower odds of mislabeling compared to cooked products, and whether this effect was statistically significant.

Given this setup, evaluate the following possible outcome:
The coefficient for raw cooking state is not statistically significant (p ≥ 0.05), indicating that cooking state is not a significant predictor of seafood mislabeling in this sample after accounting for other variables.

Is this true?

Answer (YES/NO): YES